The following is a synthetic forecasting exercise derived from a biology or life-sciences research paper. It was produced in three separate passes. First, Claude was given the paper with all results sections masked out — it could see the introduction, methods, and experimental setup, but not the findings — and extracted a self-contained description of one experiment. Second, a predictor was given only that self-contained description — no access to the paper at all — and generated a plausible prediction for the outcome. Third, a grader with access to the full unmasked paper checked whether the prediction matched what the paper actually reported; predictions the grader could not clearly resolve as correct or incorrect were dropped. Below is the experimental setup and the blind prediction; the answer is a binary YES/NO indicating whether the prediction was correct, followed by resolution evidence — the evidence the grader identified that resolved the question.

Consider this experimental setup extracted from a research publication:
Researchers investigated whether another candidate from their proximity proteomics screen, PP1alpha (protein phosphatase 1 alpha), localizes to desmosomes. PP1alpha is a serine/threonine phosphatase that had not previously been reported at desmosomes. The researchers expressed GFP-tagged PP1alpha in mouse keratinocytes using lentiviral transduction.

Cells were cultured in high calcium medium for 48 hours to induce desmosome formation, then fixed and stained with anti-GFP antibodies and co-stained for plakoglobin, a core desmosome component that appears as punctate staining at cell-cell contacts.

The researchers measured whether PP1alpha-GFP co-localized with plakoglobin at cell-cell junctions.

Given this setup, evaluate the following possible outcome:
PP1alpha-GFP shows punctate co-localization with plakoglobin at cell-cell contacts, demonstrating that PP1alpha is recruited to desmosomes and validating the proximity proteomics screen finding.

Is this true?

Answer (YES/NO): YES